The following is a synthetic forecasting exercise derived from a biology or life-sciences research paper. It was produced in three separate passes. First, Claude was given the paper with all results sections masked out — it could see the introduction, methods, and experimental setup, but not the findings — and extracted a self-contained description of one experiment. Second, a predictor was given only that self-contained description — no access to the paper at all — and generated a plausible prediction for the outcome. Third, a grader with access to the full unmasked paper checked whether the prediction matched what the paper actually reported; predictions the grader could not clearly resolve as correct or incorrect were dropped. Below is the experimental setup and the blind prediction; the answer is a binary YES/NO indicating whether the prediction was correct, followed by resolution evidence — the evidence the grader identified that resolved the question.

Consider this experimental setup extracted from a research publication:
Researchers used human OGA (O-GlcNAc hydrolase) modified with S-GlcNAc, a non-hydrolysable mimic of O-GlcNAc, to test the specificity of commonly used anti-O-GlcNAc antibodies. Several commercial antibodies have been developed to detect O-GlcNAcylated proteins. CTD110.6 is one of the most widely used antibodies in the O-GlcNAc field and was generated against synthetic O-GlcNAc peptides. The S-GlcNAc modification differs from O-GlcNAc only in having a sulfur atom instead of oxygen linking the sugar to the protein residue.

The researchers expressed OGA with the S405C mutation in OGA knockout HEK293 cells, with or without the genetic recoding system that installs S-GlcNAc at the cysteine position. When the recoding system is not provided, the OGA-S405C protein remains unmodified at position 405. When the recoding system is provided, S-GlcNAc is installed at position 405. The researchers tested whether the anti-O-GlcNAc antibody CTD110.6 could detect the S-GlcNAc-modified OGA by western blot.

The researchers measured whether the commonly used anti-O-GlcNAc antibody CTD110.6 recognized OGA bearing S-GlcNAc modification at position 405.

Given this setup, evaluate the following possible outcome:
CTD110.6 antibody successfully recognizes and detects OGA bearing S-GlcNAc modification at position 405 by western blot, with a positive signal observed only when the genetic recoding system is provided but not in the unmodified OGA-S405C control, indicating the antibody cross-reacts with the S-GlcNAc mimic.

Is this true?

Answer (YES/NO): YES